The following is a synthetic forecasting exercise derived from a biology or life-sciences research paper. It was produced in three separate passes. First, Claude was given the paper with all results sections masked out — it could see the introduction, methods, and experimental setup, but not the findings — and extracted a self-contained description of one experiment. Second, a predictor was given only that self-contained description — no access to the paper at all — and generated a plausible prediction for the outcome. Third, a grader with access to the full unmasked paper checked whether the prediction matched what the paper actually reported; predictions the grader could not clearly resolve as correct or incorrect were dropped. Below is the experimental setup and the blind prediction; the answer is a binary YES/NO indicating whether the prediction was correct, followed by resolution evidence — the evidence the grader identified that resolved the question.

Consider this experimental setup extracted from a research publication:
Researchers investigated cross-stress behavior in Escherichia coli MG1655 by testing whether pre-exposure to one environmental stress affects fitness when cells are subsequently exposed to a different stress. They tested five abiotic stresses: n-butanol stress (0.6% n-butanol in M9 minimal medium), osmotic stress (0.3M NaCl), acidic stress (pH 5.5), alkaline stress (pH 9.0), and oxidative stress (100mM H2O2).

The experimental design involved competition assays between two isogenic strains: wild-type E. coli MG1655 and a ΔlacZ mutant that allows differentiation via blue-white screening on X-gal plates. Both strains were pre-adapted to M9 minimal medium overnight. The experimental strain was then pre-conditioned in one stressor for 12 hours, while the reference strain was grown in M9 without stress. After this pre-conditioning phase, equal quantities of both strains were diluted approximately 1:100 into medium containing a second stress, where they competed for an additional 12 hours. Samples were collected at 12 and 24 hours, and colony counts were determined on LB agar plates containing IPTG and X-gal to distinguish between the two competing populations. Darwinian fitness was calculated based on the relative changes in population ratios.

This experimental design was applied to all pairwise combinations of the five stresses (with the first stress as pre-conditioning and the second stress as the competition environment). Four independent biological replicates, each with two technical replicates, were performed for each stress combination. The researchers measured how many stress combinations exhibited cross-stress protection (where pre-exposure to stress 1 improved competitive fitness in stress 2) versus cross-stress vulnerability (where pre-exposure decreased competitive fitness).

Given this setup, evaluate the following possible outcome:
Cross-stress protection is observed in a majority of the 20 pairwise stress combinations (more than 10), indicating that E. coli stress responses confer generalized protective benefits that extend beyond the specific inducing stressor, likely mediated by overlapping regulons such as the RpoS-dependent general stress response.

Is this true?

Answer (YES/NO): YES